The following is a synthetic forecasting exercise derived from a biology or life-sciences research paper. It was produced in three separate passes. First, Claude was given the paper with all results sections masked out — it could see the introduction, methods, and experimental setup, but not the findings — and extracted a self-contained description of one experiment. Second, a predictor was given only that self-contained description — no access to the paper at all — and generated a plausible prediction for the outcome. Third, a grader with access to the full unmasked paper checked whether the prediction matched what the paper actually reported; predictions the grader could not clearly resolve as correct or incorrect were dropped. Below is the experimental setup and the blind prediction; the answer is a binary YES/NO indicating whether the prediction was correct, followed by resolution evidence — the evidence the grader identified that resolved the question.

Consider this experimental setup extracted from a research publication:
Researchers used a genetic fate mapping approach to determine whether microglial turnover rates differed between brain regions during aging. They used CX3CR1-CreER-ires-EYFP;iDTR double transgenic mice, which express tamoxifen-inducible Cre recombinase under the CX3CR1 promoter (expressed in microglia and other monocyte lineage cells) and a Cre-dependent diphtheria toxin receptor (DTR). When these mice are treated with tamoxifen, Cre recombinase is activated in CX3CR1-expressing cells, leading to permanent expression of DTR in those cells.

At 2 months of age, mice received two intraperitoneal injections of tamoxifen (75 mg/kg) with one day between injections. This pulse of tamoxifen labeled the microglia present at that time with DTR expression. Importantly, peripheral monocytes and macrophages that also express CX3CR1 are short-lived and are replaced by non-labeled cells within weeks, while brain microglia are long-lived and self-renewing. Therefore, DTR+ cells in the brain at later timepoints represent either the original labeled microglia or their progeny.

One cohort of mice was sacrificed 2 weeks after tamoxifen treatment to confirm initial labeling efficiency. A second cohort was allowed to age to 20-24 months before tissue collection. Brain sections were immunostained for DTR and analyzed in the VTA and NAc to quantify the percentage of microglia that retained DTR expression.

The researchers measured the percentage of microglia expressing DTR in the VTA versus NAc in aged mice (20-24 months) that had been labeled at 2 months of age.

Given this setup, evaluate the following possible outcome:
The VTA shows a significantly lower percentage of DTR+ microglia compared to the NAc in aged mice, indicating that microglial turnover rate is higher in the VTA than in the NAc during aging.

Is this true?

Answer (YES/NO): NO